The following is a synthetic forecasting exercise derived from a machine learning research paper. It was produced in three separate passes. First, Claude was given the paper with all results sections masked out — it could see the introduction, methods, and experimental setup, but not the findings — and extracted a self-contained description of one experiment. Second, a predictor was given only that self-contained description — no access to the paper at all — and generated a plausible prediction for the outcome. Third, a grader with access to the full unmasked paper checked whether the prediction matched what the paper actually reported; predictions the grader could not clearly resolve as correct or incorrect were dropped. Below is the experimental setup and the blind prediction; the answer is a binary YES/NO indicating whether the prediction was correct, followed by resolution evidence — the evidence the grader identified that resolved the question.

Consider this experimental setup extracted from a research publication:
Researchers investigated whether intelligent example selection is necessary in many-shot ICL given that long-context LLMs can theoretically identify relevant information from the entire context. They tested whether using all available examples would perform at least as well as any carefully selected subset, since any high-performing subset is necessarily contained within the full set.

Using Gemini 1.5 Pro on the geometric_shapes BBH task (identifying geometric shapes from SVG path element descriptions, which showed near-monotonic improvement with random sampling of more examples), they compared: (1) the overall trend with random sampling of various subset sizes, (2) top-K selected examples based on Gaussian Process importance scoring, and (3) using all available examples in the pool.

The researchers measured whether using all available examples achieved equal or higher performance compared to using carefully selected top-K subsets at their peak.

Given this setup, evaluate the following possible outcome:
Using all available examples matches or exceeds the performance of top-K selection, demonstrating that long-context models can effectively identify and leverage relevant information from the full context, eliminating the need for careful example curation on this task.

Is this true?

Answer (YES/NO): NO